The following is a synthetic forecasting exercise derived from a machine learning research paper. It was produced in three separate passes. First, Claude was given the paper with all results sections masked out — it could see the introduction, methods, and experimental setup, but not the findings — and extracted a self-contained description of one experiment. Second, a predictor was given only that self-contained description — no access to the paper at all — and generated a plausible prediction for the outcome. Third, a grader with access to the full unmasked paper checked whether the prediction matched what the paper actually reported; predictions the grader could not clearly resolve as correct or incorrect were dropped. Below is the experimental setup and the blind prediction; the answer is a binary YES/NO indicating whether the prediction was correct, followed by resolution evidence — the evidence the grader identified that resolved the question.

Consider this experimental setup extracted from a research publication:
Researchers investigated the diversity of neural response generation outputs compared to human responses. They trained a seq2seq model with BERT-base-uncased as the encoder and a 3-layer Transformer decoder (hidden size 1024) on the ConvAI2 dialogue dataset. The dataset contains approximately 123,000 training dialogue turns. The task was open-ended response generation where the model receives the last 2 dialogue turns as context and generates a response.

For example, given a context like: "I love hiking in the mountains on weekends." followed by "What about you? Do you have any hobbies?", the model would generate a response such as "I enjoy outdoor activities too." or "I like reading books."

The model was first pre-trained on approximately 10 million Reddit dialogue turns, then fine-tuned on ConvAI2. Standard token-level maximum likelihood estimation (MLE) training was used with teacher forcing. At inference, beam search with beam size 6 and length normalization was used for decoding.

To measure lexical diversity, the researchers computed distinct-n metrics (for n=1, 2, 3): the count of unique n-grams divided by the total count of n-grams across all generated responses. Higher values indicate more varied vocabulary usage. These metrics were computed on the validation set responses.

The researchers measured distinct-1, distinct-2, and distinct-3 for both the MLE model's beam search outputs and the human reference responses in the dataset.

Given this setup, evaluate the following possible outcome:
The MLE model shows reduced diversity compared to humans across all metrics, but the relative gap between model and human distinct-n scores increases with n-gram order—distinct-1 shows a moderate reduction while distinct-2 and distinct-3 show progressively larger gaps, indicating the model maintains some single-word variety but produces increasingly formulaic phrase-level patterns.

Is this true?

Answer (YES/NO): YES